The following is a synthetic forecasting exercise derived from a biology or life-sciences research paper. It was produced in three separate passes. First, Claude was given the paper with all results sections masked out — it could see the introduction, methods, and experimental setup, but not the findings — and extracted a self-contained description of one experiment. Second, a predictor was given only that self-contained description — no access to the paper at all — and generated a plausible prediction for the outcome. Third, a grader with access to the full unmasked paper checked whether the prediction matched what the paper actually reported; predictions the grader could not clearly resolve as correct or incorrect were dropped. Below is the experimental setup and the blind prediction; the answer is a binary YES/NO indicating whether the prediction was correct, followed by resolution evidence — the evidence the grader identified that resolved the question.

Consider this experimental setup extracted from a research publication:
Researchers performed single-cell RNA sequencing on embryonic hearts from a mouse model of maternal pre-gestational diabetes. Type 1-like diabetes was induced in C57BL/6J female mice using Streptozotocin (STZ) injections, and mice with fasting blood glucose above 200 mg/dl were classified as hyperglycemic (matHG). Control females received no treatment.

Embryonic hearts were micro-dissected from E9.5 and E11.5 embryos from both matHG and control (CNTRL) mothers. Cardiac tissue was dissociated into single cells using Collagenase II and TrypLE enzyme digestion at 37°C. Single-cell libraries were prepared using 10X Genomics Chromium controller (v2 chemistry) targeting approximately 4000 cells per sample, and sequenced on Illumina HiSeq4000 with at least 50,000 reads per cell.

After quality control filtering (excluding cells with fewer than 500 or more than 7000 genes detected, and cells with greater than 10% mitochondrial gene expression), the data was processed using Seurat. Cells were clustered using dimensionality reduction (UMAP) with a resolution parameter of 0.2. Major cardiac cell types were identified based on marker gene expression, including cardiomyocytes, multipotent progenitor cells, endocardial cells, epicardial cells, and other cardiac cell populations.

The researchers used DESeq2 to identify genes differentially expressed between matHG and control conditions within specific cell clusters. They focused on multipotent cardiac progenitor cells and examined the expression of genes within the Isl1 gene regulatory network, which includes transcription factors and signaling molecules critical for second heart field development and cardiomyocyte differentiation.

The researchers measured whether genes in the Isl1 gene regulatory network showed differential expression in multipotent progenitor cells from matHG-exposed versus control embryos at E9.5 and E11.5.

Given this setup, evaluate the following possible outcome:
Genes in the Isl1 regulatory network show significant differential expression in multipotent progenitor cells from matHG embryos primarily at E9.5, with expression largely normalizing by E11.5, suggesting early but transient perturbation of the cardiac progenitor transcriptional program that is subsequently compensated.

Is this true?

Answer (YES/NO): NO